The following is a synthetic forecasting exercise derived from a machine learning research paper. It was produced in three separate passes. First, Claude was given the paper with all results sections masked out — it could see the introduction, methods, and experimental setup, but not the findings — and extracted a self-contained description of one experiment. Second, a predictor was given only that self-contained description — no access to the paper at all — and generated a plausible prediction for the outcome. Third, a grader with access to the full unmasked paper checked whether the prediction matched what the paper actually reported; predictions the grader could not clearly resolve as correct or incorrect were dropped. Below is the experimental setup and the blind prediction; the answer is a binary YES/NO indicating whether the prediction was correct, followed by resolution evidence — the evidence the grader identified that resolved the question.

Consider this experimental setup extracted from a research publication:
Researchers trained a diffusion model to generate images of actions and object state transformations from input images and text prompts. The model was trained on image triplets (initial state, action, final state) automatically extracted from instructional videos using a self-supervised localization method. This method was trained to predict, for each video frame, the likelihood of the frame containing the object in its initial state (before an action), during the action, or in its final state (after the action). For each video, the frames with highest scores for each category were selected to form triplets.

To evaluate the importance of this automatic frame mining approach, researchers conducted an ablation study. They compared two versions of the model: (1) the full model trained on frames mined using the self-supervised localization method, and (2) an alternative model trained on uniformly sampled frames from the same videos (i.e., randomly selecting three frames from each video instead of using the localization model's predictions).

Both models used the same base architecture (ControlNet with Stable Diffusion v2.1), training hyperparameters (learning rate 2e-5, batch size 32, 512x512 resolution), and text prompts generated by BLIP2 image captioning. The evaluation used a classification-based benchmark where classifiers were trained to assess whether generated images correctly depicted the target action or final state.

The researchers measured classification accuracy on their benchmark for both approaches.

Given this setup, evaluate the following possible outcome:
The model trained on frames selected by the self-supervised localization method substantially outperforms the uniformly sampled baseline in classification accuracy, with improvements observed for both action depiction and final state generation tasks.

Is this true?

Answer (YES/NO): NO